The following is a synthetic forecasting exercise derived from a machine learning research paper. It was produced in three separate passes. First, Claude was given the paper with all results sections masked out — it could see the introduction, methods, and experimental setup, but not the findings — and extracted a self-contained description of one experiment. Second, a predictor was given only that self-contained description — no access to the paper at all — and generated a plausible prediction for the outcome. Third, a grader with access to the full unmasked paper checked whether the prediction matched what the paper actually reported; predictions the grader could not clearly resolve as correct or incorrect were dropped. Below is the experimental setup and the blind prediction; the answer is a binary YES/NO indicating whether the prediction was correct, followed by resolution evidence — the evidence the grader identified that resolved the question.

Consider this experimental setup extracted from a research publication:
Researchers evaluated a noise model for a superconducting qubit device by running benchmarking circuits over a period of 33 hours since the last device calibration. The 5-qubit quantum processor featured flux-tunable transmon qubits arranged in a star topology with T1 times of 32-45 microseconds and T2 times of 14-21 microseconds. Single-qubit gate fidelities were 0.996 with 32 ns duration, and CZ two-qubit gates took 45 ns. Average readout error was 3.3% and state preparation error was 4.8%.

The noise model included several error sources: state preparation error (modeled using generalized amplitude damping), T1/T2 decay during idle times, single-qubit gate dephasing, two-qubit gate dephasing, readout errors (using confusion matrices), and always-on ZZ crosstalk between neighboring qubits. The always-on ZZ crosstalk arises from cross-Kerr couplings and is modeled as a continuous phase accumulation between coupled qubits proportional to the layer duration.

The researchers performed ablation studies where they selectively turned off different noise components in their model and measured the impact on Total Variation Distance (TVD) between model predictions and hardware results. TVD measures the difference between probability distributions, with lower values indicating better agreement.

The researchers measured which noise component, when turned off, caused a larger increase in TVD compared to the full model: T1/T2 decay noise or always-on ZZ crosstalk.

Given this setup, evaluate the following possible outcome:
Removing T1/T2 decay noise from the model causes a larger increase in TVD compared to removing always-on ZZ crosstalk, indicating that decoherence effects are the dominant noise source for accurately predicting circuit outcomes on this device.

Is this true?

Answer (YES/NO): YES